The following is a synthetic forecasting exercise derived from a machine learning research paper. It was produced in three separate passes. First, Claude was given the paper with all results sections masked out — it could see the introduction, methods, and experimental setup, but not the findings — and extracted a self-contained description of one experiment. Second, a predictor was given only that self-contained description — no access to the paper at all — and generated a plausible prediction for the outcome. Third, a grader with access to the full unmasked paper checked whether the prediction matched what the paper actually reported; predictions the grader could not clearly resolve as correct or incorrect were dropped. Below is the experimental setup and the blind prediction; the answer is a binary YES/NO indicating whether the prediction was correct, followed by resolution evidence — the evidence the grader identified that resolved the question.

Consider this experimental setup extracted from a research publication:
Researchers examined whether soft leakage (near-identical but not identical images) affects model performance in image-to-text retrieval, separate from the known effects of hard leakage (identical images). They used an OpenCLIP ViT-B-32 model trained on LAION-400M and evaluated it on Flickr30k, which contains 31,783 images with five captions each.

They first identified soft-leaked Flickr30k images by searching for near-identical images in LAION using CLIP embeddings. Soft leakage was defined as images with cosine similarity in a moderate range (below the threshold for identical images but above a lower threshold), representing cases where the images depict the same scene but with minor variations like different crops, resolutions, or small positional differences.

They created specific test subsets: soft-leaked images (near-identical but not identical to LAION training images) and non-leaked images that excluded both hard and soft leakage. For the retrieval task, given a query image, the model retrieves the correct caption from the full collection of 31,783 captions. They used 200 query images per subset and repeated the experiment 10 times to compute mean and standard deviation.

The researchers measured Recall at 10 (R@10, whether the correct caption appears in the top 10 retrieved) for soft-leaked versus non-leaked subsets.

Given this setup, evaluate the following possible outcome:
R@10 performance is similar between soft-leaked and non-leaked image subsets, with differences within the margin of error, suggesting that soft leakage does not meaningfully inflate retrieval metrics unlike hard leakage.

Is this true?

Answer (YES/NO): NO